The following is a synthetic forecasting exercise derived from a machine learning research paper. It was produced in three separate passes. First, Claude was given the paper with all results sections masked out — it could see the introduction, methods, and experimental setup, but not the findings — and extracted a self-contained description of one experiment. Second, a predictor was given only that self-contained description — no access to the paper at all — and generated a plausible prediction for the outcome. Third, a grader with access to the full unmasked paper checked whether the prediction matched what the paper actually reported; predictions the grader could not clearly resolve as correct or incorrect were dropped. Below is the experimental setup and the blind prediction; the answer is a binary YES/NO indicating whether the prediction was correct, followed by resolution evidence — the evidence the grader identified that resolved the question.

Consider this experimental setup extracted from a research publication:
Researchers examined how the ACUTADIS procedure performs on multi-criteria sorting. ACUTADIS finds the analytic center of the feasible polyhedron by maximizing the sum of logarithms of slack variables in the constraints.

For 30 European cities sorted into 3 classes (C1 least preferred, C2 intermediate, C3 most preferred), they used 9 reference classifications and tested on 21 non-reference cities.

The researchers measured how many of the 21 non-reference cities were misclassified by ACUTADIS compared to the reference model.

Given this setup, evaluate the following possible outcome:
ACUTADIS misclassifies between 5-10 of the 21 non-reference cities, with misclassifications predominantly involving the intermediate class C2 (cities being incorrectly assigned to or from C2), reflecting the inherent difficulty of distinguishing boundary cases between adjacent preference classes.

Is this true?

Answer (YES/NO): NO